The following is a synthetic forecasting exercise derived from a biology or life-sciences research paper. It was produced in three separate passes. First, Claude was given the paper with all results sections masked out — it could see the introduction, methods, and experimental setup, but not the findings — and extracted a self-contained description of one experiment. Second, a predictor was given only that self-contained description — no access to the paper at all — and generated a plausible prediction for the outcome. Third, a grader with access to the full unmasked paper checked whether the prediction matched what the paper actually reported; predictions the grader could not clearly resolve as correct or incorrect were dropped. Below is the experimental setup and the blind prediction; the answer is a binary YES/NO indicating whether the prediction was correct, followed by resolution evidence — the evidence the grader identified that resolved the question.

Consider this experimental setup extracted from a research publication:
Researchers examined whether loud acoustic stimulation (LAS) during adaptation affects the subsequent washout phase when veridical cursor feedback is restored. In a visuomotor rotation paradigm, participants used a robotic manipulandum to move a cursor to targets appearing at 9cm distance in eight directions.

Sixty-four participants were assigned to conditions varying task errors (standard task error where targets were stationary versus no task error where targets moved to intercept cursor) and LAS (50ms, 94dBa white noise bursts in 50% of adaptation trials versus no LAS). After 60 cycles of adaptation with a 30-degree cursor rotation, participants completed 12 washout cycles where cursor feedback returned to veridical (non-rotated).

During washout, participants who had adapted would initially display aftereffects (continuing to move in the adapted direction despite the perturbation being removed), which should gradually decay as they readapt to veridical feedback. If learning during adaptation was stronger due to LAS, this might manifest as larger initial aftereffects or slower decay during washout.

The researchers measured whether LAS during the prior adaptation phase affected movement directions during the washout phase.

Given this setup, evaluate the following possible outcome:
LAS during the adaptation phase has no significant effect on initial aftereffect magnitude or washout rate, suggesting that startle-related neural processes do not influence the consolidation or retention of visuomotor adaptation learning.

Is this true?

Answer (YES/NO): NO